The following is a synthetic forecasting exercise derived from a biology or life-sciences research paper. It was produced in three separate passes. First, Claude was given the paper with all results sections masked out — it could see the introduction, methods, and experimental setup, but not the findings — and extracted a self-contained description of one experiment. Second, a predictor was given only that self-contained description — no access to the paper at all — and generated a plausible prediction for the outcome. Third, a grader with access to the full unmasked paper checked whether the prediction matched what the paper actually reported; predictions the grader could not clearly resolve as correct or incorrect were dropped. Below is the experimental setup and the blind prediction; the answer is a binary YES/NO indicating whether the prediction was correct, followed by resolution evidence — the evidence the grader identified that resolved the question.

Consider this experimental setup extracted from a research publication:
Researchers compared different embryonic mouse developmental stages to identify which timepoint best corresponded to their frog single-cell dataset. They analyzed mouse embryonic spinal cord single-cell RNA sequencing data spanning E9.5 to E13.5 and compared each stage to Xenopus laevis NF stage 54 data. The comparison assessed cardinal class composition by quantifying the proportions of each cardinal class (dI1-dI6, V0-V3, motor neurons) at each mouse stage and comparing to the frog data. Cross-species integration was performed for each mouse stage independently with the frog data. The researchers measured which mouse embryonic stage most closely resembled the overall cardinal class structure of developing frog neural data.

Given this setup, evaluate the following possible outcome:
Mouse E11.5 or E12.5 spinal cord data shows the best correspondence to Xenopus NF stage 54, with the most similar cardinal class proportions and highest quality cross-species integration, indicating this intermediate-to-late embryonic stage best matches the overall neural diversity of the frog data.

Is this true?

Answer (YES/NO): YES